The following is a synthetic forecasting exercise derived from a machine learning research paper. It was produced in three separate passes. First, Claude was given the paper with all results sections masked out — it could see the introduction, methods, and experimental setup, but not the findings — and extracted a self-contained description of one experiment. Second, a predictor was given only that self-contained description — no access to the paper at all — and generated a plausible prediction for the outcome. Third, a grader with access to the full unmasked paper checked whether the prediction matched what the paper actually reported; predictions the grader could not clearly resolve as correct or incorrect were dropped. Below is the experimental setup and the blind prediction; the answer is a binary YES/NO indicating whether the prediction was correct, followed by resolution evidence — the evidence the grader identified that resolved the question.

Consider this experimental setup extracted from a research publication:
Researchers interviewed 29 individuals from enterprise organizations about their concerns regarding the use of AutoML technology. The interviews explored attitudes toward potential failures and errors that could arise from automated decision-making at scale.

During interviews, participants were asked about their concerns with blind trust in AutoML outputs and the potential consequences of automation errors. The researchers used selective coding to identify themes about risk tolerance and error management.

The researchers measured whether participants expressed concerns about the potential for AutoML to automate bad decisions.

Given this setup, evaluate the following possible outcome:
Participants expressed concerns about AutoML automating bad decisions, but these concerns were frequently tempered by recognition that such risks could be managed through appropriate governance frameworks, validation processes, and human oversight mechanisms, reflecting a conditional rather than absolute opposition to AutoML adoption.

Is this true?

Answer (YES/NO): YES